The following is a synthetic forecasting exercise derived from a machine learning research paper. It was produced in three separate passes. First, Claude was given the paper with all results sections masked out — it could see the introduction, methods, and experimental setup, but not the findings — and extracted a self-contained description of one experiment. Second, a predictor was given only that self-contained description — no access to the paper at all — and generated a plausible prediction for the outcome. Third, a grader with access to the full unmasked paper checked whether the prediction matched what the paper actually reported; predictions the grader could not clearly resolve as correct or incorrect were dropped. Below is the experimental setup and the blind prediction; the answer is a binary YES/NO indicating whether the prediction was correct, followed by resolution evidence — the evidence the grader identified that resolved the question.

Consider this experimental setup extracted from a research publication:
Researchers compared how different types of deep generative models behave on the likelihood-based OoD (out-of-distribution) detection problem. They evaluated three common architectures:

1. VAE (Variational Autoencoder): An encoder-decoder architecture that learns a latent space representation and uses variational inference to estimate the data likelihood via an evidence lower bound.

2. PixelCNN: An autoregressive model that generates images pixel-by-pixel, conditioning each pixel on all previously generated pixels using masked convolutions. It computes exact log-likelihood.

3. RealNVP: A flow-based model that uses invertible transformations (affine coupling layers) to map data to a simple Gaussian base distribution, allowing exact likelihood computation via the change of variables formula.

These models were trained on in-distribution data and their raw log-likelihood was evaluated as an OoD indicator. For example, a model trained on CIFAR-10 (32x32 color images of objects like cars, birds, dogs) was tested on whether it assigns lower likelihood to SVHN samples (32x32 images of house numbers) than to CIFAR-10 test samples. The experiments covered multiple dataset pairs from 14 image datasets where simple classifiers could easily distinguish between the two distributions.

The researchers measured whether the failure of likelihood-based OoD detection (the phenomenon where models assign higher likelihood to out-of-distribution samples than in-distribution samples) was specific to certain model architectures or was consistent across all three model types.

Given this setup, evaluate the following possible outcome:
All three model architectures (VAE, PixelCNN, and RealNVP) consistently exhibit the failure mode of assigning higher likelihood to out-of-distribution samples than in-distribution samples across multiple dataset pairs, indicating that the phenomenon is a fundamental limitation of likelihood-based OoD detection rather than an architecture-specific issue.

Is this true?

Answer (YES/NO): YES